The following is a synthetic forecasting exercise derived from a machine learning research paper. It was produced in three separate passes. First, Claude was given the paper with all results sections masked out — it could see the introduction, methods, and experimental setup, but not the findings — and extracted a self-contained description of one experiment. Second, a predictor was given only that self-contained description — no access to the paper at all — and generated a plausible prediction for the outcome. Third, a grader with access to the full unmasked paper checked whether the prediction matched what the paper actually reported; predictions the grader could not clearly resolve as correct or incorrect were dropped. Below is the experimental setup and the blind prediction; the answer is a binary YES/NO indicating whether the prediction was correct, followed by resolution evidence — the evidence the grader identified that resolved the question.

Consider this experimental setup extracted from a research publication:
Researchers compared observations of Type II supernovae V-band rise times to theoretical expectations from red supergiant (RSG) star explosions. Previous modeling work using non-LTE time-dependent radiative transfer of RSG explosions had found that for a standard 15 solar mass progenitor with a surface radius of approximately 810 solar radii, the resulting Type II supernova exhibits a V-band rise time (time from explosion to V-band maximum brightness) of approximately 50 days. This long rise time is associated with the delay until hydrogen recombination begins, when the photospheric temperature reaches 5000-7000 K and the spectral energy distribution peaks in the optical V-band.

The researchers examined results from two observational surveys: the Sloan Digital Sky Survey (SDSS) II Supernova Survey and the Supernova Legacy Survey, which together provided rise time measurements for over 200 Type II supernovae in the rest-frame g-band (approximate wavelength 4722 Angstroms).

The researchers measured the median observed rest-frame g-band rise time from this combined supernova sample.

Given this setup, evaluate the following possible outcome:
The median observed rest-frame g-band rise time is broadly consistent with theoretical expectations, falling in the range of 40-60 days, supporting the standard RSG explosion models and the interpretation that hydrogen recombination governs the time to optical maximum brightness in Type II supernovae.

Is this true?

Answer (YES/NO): NO